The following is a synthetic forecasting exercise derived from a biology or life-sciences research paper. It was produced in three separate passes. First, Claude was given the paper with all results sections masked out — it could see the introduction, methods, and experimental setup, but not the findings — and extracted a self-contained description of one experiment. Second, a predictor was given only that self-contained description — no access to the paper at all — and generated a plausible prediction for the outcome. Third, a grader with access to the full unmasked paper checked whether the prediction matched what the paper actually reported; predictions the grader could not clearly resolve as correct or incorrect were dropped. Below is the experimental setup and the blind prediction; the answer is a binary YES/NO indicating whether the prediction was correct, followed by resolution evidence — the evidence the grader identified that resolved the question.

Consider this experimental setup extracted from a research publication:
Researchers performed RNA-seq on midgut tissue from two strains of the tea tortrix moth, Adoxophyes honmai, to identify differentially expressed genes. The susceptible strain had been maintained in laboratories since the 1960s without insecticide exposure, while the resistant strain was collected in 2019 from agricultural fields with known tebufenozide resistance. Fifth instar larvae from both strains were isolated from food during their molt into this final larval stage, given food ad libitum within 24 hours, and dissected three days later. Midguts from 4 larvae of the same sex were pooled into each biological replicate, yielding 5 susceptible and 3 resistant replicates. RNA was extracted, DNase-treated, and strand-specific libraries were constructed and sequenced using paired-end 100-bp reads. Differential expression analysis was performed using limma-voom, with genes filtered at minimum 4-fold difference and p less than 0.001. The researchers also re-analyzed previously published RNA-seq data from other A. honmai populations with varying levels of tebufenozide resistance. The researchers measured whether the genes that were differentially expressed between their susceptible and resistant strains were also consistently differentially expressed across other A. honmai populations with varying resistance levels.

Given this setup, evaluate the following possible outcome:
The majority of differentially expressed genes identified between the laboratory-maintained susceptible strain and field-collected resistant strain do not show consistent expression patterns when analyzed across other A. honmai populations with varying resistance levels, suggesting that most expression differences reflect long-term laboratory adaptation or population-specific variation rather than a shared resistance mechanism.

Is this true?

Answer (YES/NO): YES